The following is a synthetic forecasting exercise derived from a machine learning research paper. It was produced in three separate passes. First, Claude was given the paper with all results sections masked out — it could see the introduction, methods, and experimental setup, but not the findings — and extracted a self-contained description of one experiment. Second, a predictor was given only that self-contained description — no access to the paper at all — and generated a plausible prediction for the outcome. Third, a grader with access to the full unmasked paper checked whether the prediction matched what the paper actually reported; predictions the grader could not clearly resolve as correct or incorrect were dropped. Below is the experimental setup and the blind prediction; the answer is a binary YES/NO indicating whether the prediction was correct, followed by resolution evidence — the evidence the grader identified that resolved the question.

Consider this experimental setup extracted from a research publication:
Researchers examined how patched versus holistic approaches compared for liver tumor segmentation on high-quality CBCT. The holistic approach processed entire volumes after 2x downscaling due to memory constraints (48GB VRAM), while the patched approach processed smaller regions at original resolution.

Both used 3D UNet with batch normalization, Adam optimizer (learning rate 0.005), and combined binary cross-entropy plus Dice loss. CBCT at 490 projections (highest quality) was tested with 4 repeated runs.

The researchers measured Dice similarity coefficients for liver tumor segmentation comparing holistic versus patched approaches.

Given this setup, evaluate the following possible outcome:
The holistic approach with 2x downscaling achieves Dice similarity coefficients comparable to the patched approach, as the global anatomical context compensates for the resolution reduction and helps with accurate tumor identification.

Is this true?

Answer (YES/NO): NO